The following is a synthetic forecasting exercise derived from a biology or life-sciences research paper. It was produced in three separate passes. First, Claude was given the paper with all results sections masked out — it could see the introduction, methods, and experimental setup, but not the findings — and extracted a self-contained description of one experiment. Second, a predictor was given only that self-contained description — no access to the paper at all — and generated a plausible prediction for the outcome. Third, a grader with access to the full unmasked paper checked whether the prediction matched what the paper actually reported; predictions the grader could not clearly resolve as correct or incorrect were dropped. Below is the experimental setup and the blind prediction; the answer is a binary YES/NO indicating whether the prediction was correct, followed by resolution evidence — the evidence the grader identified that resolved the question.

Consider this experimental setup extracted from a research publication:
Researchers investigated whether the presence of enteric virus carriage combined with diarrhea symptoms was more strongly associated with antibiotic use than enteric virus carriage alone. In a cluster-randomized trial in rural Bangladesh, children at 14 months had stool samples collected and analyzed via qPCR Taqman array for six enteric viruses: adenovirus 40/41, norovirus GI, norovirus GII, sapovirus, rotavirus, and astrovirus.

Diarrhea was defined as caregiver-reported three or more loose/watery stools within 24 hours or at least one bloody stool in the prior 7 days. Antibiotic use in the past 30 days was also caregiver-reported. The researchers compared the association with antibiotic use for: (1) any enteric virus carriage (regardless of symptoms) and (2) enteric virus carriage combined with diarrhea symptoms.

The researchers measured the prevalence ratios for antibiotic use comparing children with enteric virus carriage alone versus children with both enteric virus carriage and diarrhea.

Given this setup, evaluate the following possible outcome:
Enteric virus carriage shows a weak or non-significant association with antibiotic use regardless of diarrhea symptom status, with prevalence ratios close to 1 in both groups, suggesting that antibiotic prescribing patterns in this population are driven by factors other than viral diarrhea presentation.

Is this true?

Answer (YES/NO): NO